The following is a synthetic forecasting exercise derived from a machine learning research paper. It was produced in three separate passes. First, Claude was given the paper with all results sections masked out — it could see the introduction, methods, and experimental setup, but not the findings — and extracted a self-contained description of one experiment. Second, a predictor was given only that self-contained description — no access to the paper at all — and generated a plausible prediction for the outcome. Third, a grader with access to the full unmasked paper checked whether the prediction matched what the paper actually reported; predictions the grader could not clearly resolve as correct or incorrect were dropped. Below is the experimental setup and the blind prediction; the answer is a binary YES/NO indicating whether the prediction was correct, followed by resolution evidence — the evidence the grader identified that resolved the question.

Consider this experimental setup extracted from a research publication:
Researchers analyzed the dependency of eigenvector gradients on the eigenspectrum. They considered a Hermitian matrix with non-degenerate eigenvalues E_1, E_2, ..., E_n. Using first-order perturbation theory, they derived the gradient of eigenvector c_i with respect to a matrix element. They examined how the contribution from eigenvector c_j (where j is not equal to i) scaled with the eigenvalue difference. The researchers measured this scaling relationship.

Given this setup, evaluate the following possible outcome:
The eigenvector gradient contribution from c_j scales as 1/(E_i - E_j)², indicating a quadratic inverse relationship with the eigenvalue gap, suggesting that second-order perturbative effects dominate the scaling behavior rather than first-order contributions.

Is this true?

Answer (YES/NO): NO